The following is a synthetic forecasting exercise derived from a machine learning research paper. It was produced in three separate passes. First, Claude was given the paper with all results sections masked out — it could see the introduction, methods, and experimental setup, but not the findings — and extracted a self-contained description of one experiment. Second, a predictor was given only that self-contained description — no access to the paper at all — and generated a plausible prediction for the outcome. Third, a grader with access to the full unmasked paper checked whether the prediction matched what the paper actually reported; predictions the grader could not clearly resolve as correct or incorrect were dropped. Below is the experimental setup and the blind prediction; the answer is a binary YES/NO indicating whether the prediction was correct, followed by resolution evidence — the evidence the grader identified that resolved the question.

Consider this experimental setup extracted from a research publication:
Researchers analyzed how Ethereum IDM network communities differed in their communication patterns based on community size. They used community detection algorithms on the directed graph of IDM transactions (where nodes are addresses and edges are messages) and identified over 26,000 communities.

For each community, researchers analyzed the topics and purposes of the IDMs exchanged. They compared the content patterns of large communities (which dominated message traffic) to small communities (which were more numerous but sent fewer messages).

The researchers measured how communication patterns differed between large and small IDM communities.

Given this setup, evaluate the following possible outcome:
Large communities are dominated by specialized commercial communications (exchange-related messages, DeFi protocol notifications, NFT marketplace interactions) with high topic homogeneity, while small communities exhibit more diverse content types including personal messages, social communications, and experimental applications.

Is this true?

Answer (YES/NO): NO